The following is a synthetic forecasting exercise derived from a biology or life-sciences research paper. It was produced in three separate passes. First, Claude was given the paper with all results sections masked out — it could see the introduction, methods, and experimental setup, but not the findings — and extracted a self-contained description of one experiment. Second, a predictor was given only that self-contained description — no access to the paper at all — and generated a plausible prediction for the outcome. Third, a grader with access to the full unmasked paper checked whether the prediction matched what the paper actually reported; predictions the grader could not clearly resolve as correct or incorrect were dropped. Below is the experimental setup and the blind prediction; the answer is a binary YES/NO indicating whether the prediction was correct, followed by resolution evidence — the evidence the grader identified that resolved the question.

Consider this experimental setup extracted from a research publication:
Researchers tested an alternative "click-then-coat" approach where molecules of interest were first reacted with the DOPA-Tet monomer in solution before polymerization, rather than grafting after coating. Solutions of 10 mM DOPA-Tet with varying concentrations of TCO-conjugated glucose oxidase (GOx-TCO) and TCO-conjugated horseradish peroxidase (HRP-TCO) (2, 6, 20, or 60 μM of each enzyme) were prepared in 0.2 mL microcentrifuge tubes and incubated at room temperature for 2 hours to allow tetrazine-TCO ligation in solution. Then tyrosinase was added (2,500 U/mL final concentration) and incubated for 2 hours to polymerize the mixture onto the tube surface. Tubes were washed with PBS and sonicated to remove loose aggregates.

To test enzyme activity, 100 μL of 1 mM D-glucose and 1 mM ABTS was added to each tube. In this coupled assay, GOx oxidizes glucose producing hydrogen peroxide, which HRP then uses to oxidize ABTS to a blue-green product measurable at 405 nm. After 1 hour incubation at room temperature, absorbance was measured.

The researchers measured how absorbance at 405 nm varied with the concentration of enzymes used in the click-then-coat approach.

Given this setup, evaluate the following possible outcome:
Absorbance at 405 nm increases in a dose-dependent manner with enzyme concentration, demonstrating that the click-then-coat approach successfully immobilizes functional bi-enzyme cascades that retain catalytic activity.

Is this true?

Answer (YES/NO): NO